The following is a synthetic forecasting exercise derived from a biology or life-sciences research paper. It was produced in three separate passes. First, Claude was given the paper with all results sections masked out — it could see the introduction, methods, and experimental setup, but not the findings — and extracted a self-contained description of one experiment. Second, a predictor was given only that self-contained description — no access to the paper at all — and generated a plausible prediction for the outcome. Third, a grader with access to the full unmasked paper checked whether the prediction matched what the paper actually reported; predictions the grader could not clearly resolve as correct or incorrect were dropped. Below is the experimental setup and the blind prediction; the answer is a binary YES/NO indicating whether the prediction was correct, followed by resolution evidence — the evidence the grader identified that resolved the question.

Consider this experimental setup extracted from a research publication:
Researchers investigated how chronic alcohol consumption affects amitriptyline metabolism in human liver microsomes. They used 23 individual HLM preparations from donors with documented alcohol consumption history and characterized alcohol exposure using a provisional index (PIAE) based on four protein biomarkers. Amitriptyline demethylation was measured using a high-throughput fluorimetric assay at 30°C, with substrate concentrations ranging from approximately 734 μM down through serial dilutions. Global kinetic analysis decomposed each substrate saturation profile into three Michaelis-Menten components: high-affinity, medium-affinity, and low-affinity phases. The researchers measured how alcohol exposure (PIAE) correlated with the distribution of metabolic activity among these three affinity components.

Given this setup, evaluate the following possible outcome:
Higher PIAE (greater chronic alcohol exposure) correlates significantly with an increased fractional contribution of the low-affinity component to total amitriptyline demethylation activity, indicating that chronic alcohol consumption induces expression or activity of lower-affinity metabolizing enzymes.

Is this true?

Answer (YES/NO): NO